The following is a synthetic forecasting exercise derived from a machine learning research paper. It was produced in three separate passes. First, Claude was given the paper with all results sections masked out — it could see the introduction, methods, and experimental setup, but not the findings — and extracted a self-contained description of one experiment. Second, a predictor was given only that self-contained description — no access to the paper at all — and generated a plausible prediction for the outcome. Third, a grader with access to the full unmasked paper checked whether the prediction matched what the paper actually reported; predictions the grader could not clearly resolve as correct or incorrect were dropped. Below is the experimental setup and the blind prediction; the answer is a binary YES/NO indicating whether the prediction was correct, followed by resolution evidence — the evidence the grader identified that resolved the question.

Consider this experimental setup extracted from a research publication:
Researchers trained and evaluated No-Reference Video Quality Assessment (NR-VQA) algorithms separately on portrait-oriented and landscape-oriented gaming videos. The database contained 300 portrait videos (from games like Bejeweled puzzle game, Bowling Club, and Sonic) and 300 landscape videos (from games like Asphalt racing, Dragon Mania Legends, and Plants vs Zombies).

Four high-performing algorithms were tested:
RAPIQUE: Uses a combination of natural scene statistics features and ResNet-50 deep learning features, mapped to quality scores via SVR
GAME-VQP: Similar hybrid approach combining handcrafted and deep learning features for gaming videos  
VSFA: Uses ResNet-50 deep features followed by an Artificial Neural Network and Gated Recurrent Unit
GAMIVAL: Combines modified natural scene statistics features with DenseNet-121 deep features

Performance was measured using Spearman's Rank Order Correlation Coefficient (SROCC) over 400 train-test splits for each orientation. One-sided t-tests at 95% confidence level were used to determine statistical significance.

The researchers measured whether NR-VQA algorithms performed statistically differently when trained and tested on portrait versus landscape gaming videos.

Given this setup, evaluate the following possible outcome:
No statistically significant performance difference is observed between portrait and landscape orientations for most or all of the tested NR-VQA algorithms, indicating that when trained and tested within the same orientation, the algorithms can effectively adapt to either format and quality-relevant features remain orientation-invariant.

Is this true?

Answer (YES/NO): NO